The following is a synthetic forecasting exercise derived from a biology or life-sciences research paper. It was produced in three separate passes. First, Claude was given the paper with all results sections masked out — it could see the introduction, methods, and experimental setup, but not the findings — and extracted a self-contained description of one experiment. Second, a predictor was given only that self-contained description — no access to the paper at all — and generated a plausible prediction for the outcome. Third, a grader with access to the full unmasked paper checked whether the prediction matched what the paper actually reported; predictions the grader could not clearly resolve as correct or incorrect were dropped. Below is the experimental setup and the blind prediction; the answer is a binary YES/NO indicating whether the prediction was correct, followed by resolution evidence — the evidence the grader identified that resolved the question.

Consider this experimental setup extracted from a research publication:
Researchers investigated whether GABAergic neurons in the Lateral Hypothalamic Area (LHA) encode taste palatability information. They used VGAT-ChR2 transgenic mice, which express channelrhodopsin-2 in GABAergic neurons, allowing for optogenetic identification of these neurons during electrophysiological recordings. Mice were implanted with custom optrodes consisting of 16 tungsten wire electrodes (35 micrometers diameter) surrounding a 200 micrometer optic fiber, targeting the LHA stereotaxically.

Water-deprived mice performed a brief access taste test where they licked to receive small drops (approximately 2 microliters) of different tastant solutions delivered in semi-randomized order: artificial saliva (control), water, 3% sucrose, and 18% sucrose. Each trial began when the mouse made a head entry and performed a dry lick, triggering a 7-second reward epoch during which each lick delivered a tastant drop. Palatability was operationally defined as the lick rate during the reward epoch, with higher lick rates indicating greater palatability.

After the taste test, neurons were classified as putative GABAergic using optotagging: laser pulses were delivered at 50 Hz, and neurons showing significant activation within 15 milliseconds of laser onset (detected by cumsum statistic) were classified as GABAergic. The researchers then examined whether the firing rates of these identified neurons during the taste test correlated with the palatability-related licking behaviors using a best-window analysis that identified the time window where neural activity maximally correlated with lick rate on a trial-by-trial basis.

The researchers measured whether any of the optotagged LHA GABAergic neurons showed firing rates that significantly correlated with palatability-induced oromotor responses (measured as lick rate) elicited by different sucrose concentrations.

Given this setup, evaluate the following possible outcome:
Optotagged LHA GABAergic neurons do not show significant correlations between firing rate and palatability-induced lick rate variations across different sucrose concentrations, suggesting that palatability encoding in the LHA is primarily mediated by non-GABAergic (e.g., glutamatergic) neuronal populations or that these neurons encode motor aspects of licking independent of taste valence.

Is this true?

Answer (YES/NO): NO